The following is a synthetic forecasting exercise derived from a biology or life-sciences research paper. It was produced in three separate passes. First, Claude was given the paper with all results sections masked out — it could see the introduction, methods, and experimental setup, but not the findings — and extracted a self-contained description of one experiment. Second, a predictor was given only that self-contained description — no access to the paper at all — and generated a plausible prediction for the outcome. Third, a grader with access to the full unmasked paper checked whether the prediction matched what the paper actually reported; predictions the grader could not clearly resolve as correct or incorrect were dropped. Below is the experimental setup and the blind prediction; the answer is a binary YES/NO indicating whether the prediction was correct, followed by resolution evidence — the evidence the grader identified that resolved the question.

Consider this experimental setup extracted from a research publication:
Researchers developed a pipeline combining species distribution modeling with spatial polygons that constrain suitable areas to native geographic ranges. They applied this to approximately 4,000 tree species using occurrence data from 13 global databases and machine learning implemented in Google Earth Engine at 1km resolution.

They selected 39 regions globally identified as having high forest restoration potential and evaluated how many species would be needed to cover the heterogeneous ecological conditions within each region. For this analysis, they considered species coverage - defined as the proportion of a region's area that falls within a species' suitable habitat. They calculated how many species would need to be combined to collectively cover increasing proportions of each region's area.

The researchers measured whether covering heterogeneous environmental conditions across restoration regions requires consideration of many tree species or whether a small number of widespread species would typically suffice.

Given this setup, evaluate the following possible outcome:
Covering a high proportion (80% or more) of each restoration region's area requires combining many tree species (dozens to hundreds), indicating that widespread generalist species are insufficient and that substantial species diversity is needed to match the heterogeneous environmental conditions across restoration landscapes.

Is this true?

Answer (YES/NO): NO